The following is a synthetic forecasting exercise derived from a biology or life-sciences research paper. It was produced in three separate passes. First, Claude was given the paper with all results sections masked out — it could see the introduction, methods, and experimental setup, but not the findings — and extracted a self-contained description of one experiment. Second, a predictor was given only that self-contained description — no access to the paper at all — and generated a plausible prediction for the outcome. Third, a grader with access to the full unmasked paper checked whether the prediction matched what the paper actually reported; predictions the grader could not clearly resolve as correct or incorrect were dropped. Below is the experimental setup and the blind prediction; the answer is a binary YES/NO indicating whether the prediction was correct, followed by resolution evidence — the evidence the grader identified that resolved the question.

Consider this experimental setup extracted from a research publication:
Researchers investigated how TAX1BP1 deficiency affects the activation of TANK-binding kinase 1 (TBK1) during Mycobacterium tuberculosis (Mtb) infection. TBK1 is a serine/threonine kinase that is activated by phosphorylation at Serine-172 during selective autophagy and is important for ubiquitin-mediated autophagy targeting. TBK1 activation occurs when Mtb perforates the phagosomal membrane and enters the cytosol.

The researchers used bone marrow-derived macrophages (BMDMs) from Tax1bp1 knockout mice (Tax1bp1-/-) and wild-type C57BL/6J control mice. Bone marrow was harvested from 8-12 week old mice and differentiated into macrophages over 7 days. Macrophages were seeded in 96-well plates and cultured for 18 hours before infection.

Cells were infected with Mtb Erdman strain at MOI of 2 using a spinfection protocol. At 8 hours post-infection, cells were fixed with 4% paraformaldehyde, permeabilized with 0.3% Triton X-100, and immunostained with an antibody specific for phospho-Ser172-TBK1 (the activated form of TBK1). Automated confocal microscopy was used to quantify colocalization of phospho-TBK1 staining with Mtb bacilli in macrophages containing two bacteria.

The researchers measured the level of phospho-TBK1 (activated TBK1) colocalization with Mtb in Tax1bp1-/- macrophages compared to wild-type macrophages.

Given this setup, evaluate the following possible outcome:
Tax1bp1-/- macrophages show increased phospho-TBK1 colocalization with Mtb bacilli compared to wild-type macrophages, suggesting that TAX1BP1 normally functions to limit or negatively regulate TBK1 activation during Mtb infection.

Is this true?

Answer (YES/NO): YES